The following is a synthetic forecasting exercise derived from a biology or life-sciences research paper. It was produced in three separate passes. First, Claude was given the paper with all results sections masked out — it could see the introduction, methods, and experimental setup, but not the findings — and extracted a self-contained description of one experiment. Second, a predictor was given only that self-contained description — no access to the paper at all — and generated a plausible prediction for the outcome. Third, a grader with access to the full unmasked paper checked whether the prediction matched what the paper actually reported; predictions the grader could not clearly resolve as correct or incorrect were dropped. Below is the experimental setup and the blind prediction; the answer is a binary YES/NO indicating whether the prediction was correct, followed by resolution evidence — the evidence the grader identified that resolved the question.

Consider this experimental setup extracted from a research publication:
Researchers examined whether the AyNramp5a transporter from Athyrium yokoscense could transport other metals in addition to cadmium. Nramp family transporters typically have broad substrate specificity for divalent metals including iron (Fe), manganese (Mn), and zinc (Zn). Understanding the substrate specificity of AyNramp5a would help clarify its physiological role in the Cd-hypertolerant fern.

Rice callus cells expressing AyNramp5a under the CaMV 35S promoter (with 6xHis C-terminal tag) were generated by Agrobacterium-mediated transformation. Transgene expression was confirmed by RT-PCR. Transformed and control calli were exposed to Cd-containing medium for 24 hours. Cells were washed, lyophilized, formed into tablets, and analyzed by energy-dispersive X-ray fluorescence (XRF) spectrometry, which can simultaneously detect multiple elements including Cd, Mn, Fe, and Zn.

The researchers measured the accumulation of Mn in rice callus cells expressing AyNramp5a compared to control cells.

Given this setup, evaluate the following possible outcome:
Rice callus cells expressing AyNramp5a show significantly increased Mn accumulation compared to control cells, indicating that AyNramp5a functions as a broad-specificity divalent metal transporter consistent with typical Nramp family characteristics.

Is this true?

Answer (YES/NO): YES